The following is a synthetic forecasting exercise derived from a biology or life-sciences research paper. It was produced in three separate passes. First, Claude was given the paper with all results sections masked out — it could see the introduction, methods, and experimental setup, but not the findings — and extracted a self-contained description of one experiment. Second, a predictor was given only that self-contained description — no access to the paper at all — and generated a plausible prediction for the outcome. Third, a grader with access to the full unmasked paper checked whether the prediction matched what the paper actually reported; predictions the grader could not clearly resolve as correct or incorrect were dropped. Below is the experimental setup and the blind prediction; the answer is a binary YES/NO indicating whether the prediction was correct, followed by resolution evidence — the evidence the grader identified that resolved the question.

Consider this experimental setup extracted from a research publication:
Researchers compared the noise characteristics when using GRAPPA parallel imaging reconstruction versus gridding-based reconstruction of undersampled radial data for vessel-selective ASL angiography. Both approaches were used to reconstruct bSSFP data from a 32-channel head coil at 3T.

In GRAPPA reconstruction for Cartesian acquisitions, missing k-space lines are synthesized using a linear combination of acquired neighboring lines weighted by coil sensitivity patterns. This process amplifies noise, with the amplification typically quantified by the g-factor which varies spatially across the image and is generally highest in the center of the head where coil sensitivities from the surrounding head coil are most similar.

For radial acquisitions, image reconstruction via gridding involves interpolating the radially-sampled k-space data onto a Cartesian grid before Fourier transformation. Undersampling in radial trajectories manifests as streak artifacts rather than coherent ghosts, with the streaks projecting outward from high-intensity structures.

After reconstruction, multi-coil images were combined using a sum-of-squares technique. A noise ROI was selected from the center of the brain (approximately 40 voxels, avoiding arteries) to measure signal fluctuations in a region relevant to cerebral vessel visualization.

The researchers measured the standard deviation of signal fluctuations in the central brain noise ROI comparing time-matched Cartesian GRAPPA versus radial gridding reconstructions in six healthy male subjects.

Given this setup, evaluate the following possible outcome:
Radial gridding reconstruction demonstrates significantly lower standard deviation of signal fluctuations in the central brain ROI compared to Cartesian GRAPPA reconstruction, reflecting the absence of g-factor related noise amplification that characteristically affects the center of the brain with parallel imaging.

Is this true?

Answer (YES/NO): YES